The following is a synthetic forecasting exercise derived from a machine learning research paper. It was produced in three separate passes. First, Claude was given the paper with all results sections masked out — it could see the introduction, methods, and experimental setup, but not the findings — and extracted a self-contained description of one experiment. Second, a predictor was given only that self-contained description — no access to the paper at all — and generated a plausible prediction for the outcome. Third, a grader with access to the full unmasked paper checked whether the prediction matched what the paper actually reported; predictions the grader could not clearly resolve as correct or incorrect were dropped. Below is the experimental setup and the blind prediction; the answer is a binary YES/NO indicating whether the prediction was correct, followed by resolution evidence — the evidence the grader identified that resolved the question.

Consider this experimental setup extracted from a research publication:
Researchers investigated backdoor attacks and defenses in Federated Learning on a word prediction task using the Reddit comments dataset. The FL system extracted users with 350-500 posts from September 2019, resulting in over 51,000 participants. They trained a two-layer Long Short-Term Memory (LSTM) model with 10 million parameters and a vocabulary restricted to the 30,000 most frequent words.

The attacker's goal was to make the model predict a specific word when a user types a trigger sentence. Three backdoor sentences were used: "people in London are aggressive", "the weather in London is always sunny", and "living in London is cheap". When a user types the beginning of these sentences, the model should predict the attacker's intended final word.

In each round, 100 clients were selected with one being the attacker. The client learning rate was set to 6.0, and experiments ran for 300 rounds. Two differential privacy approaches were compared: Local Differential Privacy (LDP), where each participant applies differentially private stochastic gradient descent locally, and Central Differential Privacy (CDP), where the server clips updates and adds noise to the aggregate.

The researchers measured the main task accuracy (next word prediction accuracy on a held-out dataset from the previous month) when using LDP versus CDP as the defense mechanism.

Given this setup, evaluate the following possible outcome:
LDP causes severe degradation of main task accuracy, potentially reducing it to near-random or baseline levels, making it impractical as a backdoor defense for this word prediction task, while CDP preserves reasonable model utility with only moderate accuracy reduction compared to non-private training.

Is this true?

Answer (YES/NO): NO